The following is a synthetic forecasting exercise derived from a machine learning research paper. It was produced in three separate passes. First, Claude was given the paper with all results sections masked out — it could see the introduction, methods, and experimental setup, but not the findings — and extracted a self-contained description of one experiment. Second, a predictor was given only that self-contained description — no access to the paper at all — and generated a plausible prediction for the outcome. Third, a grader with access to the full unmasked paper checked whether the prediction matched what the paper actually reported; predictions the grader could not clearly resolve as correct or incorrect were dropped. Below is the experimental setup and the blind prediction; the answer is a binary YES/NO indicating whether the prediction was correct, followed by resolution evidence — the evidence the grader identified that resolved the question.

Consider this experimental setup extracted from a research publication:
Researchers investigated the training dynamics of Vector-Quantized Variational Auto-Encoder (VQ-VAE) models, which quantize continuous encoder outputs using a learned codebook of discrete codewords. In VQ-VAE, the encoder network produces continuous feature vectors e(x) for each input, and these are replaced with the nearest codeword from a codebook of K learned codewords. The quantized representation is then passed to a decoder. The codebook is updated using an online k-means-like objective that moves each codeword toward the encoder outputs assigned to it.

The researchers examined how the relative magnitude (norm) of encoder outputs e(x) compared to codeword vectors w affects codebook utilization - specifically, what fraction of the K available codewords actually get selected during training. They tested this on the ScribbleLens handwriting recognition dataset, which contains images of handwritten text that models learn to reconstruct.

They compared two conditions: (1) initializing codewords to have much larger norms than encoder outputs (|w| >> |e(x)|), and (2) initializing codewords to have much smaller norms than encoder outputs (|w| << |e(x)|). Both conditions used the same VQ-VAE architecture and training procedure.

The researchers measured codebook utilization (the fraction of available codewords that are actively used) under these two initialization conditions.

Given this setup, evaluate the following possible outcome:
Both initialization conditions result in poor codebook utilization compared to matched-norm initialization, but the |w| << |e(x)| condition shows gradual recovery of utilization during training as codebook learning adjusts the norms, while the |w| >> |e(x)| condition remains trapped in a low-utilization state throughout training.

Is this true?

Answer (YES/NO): NO